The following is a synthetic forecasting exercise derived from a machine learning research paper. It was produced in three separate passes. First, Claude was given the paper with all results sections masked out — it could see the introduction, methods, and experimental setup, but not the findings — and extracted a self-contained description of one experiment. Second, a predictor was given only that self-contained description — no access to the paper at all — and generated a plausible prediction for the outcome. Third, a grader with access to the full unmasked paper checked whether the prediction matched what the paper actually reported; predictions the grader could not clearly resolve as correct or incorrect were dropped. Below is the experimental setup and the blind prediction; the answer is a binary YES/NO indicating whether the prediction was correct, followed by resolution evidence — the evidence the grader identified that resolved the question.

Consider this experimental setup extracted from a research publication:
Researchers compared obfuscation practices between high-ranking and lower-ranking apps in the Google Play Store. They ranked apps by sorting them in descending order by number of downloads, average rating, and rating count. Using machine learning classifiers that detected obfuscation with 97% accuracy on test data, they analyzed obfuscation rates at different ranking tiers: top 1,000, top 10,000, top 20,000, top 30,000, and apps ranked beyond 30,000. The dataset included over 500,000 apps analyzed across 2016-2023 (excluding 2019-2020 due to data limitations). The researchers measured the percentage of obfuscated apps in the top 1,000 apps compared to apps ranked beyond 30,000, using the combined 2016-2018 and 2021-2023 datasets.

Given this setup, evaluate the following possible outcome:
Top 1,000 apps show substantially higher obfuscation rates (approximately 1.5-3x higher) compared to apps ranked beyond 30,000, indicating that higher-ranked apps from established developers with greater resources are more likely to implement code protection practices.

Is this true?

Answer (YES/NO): NO